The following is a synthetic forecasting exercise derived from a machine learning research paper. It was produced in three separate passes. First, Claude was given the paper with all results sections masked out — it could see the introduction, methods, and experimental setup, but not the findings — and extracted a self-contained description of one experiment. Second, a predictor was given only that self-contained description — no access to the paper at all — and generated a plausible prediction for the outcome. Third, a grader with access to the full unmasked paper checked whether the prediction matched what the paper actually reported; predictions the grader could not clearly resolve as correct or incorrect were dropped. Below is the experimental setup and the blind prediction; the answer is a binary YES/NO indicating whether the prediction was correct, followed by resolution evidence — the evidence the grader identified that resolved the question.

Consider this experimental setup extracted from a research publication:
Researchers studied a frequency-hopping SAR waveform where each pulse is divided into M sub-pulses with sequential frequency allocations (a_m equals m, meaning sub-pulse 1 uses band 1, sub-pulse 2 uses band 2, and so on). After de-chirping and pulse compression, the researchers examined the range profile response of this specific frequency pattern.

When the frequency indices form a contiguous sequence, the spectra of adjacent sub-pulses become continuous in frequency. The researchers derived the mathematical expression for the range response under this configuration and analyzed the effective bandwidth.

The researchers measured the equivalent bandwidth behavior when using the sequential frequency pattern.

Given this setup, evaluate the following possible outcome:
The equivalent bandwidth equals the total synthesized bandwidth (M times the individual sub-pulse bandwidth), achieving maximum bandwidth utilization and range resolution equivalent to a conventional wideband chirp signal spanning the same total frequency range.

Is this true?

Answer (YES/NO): YES